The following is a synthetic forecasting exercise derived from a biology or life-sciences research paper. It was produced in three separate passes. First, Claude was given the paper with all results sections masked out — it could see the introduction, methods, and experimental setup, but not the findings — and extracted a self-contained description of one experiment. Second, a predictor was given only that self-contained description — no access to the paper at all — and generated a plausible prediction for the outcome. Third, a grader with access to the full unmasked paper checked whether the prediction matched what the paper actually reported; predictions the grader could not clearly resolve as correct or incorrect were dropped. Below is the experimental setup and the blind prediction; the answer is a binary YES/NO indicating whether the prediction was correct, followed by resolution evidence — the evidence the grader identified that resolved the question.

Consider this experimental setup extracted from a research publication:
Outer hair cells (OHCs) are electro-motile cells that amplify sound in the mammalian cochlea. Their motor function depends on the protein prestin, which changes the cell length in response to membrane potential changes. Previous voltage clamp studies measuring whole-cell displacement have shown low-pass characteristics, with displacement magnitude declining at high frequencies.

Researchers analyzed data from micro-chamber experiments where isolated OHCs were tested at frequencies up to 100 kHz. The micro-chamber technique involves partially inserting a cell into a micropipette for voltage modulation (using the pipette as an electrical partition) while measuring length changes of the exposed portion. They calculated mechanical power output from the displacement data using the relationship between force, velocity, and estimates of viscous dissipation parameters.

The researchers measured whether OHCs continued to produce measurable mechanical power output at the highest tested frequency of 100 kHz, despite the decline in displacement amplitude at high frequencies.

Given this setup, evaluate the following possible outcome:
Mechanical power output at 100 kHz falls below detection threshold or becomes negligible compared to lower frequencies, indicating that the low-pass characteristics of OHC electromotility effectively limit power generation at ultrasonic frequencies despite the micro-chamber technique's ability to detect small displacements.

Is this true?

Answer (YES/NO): NO